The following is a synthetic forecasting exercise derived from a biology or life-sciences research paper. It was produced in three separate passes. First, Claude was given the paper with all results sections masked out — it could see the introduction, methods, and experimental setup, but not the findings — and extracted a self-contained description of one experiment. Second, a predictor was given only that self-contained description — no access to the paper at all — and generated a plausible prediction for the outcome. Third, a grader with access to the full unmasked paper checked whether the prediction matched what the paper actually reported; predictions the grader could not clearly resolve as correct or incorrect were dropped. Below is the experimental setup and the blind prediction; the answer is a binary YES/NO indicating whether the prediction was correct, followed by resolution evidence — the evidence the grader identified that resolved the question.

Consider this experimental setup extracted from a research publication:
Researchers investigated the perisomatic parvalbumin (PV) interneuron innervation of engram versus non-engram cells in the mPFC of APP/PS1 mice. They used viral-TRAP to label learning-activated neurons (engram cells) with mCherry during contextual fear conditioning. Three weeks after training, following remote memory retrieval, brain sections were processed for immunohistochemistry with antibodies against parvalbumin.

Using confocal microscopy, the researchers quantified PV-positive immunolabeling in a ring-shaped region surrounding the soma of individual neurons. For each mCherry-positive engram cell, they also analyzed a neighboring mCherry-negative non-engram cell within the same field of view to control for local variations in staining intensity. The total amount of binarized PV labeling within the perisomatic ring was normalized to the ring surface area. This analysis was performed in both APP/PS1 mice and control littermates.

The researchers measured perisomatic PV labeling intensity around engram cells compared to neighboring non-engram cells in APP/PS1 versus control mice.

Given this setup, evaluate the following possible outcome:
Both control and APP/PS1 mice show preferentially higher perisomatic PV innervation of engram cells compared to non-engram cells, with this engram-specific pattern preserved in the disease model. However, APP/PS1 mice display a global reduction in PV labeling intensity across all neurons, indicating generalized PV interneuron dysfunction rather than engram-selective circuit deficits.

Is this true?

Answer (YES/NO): NO